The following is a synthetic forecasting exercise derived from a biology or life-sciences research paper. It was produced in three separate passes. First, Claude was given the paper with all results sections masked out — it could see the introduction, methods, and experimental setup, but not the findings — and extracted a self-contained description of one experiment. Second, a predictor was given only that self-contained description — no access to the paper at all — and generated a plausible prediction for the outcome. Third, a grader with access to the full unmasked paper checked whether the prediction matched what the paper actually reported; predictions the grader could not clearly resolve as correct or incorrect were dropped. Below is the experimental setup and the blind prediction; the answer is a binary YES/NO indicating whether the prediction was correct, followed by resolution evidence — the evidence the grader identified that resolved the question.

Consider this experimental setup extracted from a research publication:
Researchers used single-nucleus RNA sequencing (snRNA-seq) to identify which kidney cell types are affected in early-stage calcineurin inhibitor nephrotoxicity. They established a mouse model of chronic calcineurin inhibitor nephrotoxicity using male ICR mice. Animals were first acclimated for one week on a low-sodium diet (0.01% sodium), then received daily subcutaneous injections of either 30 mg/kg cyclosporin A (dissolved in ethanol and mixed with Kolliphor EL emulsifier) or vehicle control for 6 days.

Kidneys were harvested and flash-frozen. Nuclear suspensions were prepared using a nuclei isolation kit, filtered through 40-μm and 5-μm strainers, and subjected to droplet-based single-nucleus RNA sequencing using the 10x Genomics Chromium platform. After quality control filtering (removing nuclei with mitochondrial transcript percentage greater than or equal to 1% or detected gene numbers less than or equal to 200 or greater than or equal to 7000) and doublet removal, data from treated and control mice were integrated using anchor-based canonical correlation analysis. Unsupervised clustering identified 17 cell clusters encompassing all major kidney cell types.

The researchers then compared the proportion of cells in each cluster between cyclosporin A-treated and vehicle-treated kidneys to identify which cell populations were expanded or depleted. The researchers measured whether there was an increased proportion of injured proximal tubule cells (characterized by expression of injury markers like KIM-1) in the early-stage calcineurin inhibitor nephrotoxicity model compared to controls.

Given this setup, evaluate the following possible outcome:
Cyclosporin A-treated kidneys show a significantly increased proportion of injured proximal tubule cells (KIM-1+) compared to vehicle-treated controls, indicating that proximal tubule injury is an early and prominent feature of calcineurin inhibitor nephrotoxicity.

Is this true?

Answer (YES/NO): YES